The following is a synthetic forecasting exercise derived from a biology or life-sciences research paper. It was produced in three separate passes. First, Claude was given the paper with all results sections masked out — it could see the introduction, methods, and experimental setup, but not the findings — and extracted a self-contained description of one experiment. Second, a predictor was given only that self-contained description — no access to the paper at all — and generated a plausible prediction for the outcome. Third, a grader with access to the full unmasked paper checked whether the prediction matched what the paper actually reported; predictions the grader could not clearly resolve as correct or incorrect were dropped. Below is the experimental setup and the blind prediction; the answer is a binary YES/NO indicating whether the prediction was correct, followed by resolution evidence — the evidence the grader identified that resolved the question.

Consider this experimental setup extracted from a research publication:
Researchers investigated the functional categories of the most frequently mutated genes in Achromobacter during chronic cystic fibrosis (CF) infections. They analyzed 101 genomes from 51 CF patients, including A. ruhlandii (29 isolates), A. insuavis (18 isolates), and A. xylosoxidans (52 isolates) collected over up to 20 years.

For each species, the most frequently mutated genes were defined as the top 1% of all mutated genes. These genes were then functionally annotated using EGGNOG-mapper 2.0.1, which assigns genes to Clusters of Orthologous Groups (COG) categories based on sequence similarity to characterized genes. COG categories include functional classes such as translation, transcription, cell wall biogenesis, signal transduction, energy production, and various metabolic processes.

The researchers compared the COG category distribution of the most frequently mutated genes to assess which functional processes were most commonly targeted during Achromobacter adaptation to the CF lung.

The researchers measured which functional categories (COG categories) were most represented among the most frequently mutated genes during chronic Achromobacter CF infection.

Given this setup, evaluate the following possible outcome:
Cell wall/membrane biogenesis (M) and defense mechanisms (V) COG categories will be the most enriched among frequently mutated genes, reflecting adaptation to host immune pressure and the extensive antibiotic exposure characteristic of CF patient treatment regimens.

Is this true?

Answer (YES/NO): NO